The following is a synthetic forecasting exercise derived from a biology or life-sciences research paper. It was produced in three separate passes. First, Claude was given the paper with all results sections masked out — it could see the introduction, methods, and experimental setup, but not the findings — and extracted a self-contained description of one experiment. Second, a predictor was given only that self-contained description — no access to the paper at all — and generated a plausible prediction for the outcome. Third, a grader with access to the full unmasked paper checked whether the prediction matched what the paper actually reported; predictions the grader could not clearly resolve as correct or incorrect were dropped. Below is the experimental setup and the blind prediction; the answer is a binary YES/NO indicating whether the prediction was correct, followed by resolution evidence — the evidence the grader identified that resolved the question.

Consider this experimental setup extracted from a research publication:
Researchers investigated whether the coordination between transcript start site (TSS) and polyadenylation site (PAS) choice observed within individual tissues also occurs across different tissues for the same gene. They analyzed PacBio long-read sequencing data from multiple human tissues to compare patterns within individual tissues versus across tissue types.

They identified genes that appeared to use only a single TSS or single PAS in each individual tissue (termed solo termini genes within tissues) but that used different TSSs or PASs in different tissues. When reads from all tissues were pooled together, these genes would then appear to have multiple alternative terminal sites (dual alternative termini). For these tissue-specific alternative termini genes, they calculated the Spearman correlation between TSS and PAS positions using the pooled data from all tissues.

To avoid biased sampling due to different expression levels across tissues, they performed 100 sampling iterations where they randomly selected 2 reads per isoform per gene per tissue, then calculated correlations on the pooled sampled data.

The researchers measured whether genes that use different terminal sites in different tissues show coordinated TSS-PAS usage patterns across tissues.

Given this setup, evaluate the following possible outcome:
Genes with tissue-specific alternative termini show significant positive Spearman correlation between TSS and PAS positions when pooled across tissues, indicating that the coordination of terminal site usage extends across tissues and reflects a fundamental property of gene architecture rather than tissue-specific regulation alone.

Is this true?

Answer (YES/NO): YES